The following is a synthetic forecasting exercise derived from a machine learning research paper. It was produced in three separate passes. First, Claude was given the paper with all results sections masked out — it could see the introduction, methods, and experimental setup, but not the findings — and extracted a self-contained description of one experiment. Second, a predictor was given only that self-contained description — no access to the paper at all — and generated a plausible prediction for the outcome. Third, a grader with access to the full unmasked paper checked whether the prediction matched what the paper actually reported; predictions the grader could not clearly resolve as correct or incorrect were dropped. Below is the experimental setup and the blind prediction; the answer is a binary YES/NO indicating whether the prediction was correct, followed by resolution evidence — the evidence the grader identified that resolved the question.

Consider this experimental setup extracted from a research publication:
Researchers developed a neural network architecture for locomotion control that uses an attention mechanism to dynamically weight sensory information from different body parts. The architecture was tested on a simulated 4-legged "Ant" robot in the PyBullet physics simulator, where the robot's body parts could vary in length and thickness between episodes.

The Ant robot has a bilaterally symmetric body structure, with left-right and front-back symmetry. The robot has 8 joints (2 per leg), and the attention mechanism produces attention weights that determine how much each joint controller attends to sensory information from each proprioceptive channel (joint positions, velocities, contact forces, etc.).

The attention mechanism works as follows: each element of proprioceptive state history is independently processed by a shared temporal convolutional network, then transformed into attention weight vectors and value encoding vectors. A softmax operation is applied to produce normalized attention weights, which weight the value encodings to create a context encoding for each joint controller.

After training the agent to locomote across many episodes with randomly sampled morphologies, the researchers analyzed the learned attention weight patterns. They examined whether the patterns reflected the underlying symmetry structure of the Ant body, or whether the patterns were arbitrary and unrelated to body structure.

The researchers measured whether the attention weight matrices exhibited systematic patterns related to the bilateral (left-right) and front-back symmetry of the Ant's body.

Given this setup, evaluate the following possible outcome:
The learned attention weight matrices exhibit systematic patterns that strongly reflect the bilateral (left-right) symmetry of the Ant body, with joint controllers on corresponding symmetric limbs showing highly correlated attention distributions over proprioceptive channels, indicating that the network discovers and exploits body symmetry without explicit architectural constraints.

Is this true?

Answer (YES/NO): NO